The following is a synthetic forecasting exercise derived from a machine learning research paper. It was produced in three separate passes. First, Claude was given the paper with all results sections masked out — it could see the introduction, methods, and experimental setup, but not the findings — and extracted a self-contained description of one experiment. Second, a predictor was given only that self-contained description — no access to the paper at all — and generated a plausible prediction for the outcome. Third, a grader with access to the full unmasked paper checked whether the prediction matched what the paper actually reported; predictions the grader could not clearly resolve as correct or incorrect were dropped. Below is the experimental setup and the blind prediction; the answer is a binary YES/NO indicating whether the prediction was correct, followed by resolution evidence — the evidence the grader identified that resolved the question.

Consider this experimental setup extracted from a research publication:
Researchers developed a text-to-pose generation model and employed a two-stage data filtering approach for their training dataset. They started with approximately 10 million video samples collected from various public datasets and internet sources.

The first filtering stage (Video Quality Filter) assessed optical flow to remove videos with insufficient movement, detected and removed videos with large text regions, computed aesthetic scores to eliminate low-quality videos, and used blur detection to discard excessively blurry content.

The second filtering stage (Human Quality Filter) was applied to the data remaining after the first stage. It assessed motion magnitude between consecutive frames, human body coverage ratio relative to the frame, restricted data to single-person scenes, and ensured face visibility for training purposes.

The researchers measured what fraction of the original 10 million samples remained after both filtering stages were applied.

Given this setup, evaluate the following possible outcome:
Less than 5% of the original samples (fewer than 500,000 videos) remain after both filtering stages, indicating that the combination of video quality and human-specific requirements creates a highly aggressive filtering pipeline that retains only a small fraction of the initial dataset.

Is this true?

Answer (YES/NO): NO